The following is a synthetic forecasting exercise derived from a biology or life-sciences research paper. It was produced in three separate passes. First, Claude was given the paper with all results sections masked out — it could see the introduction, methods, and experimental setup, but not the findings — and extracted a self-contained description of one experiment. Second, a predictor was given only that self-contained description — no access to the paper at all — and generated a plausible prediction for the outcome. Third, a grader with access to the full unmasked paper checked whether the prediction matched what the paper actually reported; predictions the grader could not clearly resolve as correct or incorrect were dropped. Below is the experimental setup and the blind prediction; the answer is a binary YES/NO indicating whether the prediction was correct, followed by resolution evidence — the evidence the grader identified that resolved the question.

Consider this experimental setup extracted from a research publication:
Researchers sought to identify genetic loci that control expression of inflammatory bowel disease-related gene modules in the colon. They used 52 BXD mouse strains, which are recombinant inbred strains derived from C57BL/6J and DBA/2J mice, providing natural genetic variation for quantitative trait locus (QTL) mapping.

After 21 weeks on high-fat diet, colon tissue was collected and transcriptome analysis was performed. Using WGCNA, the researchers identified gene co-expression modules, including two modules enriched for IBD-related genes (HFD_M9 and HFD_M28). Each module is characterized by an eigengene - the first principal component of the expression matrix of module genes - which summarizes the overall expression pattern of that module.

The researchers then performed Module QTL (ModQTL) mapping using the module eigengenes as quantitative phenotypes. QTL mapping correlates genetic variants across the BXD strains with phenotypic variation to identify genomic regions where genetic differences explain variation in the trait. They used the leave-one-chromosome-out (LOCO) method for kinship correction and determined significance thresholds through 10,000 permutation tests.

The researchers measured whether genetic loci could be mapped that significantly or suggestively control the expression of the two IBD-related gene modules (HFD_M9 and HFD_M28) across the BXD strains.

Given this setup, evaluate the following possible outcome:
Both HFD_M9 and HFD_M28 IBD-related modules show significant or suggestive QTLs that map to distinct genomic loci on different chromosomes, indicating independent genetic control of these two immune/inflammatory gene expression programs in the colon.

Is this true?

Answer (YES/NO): NO